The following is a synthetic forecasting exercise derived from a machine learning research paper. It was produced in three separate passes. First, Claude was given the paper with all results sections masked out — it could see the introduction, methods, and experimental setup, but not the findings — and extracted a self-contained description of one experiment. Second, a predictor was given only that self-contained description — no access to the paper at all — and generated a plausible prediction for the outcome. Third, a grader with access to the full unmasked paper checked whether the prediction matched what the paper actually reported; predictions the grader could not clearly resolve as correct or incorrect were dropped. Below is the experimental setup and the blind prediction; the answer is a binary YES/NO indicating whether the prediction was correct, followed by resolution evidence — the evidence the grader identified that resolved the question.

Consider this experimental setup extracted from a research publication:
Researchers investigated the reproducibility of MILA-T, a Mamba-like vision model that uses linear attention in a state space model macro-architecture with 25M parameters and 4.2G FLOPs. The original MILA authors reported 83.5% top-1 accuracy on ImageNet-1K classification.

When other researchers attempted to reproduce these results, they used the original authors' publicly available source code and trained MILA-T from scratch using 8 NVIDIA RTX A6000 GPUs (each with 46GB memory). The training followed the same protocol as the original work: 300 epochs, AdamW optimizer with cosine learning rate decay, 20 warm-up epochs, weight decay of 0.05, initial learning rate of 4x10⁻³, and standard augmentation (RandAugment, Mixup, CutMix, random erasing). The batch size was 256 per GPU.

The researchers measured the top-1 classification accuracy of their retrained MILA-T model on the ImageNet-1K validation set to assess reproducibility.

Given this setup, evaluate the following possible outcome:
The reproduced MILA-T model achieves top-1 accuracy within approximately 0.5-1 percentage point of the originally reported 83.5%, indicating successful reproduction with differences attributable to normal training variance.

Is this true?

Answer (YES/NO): YES